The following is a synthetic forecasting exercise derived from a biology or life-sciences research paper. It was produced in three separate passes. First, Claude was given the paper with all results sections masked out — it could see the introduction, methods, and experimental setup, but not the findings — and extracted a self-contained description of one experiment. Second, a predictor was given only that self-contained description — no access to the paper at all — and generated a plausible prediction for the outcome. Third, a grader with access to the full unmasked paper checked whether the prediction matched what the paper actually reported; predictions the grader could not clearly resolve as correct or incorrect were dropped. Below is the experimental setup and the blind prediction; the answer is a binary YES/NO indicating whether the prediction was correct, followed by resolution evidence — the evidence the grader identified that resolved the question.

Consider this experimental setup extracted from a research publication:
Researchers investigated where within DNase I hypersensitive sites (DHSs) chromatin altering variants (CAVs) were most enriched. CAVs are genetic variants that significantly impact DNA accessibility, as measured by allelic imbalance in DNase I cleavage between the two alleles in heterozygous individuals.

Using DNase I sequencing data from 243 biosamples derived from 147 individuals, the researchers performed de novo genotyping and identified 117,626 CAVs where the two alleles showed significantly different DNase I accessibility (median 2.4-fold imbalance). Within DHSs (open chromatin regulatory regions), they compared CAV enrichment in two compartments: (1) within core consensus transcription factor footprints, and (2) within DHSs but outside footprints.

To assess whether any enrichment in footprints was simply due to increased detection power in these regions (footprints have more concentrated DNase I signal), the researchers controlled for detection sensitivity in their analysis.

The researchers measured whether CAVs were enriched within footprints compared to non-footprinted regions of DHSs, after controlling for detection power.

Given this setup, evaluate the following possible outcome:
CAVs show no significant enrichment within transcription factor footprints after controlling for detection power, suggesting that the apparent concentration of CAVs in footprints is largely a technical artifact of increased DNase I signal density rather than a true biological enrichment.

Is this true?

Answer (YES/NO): NO